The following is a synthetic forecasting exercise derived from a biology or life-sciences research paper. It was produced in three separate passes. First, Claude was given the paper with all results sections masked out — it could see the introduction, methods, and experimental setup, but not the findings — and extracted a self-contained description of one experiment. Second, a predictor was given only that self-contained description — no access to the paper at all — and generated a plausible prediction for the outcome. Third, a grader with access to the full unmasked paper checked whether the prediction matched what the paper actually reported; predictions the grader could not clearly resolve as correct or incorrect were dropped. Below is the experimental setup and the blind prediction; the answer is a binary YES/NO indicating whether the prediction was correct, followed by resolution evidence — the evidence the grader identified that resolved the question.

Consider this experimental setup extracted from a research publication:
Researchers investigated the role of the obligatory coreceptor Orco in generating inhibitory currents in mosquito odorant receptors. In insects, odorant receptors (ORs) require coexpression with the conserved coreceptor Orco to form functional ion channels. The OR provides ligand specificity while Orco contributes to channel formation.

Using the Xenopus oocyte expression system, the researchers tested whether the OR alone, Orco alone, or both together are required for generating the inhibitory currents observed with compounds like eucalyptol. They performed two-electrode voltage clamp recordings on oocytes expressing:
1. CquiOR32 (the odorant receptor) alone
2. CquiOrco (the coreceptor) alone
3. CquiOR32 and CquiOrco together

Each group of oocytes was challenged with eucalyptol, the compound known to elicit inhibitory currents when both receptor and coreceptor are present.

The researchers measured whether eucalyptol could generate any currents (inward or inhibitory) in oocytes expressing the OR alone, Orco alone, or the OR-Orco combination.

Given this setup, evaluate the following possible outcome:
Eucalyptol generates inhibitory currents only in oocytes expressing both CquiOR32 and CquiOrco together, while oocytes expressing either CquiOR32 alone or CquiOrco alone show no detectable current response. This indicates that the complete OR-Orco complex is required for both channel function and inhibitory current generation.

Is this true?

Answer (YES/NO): YES